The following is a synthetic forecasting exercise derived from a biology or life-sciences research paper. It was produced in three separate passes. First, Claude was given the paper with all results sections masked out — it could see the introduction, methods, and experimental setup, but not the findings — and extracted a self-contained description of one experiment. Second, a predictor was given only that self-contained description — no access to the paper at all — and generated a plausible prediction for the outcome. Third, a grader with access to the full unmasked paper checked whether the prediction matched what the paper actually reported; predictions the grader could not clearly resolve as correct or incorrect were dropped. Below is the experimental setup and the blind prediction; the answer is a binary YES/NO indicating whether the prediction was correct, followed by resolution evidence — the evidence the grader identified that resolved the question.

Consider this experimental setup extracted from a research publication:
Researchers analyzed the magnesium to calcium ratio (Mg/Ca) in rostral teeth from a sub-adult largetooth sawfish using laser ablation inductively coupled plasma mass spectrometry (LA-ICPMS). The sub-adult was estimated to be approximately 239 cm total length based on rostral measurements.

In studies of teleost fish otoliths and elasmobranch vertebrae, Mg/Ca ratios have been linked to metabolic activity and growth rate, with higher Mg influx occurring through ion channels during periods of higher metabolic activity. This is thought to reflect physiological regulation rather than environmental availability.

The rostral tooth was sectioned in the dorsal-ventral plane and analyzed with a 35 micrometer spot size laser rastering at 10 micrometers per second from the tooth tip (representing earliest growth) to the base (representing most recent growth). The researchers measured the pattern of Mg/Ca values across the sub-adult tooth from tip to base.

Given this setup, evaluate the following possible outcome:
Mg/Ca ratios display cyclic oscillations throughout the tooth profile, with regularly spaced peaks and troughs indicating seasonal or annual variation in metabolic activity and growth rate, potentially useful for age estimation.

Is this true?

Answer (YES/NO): NO